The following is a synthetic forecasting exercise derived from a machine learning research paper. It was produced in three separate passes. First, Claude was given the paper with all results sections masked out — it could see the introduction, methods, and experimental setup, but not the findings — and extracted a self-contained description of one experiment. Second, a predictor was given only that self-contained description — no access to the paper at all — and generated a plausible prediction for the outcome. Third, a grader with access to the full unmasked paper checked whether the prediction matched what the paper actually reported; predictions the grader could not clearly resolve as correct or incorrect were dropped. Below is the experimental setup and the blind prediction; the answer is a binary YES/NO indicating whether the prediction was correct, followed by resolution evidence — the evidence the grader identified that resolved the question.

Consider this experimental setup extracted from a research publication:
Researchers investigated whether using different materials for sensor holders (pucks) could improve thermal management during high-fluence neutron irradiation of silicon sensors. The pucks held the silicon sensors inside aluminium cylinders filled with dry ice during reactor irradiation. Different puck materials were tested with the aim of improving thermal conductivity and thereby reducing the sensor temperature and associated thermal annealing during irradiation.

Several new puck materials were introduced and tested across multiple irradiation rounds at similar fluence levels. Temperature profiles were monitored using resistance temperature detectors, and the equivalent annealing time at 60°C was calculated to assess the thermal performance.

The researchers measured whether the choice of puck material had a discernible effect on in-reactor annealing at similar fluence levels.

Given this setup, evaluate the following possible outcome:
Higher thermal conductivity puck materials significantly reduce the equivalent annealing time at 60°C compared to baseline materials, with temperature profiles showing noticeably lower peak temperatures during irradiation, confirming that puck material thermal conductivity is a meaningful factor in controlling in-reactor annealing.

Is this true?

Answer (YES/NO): NO